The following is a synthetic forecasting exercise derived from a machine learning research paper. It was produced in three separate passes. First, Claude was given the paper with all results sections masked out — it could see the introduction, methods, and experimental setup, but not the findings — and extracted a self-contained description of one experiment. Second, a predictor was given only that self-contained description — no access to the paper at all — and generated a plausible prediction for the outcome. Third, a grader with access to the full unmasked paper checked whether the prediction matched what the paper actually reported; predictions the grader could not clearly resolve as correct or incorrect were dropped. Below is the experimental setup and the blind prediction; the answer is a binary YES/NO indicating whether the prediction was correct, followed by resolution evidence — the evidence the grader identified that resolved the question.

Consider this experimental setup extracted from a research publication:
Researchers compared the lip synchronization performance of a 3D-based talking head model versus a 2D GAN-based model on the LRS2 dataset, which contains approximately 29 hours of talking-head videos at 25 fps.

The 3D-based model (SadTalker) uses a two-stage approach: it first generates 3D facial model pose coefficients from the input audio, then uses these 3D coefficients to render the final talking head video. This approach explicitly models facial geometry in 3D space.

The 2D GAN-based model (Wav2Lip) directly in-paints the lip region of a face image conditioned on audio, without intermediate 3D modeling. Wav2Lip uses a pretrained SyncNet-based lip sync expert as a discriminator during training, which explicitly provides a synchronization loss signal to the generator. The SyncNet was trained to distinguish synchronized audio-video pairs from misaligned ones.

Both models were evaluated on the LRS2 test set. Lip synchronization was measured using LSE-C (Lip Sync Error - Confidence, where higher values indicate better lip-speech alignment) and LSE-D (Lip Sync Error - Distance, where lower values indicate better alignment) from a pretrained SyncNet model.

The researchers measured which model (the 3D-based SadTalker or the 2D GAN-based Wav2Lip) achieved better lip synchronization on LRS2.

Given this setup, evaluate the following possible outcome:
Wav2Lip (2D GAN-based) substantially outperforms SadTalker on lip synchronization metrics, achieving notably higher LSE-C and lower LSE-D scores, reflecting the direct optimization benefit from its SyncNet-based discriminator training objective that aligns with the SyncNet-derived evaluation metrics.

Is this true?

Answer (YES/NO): YES